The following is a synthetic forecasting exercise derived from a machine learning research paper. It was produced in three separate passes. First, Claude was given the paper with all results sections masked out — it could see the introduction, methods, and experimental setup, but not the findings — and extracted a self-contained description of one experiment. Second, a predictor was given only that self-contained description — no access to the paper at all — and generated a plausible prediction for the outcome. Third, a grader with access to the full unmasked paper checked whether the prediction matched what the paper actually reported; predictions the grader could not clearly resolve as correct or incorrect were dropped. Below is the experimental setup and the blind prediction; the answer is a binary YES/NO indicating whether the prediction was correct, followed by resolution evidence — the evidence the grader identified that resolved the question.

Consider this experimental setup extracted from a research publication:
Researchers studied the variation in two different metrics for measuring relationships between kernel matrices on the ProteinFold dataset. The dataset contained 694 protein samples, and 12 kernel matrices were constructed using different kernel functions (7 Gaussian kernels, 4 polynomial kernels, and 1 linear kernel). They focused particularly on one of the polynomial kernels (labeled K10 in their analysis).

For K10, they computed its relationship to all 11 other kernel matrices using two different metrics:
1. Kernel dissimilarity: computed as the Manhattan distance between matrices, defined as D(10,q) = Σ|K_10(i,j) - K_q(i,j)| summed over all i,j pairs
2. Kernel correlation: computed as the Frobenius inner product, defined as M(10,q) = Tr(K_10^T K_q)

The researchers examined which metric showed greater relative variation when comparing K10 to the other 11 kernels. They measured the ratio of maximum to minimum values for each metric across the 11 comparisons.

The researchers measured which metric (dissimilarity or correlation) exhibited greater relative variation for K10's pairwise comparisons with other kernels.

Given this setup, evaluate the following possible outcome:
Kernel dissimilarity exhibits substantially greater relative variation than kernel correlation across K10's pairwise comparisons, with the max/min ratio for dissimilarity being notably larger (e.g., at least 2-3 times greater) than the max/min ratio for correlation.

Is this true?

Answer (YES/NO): NO